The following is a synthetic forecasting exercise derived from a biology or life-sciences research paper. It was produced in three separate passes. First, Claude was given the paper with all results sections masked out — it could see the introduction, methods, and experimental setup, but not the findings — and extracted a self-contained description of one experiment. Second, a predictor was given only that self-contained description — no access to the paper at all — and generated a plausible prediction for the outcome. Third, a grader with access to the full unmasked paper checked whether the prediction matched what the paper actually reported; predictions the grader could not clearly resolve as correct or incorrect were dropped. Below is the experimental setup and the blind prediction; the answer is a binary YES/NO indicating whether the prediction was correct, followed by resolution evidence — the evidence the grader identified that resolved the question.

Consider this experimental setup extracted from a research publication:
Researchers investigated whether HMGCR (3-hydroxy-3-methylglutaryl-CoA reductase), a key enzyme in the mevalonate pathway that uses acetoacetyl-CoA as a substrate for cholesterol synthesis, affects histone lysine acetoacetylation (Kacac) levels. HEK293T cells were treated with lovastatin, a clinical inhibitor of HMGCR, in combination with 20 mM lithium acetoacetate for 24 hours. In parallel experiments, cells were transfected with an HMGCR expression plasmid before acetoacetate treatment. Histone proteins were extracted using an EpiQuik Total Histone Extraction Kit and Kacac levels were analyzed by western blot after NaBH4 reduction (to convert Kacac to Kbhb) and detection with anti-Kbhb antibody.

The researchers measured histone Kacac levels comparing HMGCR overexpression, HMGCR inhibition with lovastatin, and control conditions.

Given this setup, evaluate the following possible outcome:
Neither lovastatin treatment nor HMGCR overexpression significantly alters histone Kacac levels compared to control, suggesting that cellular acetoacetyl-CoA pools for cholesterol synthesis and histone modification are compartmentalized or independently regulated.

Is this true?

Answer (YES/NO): YES